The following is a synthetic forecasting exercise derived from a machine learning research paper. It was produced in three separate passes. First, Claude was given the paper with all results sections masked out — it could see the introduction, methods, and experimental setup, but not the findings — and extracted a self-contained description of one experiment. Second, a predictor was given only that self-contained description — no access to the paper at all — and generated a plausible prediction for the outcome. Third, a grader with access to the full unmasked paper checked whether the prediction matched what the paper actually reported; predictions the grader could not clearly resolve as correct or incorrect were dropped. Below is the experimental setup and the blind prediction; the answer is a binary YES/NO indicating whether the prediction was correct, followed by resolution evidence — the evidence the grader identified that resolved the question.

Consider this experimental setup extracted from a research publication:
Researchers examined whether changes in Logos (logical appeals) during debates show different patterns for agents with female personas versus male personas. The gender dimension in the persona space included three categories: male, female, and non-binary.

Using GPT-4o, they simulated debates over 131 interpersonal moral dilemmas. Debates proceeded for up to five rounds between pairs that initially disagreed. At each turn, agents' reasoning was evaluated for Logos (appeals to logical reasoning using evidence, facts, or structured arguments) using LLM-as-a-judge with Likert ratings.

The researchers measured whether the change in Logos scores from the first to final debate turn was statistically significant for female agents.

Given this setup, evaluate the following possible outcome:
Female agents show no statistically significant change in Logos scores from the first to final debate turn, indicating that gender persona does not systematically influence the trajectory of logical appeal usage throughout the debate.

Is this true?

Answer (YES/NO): YES